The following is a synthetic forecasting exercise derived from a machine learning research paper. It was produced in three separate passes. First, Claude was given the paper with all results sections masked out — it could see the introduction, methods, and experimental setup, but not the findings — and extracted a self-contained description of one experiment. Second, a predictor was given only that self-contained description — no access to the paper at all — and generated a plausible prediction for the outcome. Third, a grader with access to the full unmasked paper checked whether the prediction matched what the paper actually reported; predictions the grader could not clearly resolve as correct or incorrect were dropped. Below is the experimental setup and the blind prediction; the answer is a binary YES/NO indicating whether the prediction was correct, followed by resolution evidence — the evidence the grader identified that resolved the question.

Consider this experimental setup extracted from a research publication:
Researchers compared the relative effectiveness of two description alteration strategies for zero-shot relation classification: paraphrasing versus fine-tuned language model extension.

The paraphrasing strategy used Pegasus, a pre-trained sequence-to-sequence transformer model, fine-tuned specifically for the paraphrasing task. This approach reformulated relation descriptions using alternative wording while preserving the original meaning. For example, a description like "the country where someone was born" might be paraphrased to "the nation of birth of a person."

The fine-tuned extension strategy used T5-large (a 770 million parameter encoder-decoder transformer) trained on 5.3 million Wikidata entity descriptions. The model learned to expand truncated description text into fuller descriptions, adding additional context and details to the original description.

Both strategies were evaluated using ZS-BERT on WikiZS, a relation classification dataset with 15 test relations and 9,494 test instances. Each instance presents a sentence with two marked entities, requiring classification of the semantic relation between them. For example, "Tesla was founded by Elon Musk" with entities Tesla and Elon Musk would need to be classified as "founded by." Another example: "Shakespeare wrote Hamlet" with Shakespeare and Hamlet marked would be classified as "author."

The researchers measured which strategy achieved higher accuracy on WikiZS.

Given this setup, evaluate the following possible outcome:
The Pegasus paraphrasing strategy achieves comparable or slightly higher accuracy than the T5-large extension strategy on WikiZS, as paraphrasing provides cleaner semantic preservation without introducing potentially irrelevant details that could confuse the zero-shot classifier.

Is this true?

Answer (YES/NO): NO